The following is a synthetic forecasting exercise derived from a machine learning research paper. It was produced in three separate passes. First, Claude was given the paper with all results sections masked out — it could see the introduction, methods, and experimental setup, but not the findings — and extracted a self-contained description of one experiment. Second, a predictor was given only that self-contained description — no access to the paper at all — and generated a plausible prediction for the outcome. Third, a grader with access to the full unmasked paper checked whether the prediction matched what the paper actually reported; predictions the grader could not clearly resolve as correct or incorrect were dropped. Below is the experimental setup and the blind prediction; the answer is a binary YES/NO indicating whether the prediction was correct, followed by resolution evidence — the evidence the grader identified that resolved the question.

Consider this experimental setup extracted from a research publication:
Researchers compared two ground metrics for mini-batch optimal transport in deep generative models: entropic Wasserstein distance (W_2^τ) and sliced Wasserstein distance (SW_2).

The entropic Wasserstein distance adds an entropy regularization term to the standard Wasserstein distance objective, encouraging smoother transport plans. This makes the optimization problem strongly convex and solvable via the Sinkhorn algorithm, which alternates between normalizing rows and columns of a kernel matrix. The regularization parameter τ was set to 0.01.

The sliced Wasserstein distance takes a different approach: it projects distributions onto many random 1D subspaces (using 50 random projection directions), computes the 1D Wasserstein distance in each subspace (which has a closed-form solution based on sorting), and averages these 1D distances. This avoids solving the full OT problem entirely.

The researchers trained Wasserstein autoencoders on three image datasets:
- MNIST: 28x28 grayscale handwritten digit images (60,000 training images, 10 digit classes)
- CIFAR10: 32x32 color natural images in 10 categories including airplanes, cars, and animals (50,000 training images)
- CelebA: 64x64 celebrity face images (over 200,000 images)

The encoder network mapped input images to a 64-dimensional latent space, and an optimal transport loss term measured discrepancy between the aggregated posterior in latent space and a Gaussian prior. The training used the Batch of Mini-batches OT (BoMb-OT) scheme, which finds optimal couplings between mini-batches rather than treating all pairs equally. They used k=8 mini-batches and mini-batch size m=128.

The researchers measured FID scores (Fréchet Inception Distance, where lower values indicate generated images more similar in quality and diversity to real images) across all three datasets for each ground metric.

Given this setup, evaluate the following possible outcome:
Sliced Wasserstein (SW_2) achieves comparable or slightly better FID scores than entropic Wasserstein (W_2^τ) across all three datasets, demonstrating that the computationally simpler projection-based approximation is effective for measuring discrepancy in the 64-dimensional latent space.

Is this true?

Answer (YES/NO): NO